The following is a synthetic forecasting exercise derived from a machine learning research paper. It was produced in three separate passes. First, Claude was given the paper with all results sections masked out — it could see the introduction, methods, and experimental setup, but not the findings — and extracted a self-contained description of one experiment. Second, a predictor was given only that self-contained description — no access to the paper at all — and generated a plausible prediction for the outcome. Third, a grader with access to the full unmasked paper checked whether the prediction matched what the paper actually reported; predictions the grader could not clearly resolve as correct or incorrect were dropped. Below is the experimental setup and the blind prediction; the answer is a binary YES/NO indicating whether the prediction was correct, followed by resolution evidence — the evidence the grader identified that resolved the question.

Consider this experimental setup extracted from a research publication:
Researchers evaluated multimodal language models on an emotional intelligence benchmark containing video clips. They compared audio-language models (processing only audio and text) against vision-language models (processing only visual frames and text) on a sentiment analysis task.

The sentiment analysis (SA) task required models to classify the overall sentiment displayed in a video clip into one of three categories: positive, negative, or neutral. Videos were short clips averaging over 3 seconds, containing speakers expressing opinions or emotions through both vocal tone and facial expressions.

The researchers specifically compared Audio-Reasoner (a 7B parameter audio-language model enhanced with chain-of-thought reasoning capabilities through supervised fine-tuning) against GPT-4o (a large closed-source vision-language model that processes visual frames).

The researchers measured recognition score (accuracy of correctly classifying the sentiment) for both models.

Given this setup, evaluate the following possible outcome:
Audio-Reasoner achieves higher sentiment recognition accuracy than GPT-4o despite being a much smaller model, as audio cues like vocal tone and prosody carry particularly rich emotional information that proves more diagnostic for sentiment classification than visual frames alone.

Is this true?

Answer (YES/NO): YES